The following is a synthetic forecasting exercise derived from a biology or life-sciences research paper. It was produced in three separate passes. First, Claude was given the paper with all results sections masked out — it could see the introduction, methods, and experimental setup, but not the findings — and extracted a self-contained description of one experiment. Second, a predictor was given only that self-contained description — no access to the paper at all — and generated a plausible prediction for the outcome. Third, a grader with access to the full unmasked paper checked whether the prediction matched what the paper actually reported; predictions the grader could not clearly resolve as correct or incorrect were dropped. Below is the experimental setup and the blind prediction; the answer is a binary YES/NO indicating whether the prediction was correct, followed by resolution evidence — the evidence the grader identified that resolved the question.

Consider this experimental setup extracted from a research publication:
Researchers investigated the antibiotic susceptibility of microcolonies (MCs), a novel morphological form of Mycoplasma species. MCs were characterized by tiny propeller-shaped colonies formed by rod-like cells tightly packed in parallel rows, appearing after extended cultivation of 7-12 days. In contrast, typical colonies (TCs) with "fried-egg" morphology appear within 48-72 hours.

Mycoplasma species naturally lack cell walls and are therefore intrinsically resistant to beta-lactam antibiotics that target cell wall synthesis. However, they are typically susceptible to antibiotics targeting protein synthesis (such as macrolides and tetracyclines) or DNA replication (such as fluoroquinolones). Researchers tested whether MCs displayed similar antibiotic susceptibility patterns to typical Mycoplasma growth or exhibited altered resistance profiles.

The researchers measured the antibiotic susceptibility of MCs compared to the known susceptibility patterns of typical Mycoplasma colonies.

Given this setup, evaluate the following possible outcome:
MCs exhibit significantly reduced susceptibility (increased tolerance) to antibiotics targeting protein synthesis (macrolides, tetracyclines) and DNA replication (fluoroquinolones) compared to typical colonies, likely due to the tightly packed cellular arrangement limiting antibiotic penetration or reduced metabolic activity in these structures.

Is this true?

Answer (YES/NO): YES